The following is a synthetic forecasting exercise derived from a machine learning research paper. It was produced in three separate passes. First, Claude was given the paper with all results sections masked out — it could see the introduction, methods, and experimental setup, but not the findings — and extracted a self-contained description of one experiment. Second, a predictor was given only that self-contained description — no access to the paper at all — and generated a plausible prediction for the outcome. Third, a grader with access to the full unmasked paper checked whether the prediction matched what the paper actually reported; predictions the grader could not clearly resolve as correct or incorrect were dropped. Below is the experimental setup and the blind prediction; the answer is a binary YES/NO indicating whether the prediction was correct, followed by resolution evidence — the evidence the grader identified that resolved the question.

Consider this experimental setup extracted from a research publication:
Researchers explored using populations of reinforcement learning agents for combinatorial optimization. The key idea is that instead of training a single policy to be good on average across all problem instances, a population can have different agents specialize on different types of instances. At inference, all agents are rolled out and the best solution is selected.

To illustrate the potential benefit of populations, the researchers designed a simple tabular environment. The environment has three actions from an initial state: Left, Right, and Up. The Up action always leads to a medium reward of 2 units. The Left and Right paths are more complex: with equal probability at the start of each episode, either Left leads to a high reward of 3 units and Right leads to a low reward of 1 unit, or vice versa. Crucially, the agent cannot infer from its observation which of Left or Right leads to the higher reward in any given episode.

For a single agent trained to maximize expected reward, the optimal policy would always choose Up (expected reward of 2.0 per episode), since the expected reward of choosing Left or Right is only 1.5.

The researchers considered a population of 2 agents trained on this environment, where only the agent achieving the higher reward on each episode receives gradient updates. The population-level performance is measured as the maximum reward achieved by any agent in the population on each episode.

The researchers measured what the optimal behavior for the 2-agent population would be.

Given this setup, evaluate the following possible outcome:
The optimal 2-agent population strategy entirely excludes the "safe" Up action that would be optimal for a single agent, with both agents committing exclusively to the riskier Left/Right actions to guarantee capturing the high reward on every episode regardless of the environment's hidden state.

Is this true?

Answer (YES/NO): YES